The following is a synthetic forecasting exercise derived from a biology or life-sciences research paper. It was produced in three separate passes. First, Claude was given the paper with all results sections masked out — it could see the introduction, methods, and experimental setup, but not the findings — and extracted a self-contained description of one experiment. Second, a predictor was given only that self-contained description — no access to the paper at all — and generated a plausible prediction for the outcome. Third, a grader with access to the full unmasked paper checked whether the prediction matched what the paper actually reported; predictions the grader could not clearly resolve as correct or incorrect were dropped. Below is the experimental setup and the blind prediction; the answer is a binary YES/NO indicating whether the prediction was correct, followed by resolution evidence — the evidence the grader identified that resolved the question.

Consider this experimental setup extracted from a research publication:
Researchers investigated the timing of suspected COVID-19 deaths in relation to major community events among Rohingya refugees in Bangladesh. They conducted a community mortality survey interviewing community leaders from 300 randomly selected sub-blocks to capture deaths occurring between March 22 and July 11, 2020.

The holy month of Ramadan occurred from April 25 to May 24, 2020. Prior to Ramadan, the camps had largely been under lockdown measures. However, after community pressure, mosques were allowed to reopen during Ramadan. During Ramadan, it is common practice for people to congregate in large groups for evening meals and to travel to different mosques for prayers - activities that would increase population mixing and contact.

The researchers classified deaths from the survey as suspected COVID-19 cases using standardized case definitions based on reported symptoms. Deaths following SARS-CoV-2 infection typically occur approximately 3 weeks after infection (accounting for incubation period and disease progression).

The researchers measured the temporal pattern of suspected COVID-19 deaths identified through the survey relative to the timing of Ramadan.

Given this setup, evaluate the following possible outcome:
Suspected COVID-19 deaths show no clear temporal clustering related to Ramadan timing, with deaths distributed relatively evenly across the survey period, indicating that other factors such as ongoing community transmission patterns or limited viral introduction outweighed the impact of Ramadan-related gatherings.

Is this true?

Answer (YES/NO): NO